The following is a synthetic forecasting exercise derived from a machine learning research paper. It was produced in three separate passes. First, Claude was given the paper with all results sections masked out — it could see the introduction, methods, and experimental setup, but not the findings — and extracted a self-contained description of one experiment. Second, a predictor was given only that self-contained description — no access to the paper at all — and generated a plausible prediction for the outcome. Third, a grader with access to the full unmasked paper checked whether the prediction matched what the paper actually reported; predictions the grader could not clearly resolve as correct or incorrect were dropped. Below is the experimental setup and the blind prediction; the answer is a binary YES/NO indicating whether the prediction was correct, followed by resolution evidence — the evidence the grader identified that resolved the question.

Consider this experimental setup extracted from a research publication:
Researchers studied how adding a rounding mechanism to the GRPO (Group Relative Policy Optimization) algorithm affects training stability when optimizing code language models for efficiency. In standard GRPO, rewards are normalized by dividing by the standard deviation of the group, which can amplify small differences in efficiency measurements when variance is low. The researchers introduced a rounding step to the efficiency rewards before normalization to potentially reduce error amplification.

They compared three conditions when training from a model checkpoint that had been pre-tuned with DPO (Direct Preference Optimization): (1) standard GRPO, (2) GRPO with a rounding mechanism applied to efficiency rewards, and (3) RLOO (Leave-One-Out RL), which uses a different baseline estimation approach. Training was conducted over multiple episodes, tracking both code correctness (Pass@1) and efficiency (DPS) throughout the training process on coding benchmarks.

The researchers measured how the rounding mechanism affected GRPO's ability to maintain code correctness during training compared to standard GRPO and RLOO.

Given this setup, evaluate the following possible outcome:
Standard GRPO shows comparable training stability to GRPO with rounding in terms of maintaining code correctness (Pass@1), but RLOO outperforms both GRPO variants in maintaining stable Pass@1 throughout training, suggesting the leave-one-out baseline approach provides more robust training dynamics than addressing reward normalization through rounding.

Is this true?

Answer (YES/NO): NO